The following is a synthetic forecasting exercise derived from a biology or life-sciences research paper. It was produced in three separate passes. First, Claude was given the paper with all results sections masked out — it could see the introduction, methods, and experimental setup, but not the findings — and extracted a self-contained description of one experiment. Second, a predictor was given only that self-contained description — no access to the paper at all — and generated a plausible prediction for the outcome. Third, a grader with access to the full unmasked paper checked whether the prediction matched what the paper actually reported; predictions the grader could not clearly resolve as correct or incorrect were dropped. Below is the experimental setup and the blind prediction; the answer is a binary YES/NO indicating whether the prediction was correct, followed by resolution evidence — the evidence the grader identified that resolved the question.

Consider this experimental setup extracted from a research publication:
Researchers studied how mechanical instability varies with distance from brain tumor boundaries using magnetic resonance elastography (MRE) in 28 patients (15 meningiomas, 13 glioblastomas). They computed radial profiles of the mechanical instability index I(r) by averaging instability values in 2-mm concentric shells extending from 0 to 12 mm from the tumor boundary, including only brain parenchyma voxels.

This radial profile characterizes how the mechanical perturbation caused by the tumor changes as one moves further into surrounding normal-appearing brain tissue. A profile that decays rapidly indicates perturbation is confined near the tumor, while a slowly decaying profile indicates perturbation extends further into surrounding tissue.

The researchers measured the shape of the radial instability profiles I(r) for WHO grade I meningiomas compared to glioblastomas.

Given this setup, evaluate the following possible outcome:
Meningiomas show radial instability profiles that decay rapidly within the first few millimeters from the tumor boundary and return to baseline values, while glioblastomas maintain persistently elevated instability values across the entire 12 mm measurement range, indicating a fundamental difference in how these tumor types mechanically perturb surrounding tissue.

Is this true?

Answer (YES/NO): NO